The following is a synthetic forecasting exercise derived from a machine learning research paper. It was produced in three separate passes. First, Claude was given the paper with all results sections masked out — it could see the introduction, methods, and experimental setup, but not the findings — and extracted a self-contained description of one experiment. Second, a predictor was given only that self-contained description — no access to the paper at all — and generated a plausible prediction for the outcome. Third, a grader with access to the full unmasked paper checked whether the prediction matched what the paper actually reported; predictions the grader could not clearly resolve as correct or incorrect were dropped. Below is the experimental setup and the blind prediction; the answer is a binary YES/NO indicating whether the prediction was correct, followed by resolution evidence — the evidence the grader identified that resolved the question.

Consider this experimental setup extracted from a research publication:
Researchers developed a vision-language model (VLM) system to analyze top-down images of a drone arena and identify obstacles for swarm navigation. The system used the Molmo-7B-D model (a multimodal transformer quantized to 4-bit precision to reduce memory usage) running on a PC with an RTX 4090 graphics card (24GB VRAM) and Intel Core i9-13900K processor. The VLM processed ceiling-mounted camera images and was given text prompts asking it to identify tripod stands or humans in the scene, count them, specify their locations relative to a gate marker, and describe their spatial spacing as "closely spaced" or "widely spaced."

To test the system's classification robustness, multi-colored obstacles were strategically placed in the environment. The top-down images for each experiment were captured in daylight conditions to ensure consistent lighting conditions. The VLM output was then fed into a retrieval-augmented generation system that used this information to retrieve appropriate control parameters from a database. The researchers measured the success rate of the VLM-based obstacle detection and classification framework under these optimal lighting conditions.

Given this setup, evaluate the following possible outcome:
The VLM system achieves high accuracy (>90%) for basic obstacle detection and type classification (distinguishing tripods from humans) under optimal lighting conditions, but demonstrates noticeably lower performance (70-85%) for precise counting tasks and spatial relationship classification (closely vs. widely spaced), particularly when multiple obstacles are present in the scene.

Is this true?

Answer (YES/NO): NO